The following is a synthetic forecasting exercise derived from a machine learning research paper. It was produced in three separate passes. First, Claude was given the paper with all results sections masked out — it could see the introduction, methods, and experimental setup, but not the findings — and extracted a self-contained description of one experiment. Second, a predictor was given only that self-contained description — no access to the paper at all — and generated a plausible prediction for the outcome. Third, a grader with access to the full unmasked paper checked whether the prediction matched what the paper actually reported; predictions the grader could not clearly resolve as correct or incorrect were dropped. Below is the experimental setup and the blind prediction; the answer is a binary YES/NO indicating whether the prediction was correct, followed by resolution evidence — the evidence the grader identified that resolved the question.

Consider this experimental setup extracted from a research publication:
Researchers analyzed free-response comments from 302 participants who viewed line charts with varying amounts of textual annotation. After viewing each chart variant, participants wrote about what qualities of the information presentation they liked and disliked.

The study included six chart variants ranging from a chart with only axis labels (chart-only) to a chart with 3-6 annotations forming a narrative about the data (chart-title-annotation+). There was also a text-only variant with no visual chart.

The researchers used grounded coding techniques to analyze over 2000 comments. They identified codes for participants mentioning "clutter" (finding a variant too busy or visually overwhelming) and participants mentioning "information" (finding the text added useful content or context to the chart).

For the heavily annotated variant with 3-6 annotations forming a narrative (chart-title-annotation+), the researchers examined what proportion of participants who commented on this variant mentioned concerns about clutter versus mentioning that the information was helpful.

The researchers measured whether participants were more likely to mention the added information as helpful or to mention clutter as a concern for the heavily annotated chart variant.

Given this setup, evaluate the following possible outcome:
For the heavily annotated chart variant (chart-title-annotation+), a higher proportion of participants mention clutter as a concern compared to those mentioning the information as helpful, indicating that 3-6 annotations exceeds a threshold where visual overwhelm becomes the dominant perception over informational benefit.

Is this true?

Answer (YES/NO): NO